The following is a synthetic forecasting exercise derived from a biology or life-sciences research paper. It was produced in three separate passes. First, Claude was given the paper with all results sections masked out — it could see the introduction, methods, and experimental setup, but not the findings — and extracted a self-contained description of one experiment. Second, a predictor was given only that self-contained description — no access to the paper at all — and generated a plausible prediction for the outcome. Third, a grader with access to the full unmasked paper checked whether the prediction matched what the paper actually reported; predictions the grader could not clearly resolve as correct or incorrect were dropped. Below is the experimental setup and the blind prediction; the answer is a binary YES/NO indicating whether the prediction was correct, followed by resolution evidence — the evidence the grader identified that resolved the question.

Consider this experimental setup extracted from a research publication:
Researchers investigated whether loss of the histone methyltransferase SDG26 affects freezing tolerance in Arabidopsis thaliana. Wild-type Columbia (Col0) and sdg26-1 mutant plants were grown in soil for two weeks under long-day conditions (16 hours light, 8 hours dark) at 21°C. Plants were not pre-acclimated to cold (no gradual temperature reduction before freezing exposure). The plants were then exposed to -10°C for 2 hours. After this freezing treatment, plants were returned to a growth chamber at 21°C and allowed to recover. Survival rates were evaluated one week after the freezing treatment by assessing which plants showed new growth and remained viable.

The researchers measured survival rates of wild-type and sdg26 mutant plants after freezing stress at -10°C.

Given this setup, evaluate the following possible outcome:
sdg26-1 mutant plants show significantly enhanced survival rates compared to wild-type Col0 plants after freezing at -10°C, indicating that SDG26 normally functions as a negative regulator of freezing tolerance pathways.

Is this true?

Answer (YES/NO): YES